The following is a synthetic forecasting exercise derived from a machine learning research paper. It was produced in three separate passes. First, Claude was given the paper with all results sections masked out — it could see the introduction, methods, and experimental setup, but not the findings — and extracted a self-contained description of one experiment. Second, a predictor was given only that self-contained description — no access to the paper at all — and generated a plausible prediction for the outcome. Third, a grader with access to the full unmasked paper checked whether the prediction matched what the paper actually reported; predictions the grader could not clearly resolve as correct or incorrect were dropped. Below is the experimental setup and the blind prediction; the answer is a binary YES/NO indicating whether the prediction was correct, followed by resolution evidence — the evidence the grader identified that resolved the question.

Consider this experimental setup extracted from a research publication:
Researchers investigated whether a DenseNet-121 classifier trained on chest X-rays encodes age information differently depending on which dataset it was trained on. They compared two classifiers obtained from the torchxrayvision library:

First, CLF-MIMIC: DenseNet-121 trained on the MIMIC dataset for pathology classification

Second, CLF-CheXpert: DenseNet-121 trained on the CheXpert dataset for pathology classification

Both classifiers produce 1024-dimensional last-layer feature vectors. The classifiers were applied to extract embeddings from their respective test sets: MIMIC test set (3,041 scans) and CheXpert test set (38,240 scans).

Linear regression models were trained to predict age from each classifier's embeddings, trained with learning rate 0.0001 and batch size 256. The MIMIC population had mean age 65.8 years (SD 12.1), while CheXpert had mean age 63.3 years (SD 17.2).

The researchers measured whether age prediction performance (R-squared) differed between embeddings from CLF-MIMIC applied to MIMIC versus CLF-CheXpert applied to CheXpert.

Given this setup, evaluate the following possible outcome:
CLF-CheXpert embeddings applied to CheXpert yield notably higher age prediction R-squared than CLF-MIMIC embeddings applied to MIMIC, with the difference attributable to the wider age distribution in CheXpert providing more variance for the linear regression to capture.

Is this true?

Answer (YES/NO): YES